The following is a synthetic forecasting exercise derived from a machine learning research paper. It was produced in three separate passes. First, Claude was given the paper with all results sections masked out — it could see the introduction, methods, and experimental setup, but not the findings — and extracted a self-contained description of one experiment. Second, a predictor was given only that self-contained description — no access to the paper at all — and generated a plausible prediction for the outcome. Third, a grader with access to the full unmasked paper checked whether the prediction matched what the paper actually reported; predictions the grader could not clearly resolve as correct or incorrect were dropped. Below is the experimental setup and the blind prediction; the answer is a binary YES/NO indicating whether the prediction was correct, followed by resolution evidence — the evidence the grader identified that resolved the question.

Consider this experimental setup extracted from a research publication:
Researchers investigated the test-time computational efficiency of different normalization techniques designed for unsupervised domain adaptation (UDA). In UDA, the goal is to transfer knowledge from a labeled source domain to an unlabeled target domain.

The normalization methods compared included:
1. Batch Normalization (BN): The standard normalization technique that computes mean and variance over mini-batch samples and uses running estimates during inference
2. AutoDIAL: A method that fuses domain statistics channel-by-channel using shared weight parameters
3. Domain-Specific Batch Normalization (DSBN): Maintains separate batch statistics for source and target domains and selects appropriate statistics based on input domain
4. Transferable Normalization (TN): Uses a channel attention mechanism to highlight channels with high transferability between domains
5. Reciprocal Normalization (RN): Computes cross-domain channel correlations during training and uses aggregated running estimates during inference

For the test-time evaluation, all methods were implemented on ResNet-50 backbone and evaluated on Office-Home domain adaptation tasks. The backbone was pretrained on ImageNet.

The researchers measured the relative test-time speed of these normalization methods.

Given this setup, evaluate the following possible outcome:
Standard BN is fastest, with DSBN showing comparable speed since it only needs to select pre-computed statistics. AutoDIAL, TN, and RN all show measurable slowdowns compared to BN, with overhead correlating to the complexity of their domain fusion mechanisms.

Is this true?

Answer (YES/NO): NO